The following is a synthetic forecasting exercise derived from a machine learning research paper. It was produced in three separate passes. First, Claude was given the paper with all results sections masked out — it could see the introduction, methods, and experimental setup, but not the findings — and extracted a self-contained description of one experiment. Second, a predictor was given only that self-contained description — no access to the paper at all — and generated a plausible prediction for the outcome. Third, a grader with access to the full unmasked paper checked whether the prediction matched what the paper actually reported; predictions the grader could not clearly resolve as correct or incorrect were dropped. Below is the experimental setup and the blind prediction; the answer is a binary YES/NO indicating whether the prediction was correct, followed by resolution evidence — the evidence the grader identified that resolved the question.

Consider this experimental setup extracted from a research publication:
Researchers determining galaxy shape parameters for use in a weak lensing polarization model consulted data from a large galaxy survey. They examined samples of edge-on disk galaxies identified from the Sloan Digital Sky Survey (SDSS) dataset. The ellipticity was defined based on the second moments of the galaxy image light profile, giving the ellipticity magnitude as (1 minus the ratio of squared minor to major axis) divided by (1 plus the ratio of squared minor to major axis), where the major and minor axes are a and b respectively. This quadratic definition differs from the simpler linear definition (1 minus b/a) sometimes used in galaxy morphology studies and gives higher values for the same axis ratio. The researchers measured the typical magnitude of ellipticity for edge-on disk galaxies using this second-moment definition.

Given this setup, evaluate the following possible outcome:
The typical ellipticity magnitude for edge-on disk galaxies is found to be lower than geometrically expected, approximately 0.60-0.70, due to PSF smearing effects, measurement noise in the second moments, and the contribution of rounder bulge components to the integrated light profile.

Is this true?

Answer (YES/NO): NO